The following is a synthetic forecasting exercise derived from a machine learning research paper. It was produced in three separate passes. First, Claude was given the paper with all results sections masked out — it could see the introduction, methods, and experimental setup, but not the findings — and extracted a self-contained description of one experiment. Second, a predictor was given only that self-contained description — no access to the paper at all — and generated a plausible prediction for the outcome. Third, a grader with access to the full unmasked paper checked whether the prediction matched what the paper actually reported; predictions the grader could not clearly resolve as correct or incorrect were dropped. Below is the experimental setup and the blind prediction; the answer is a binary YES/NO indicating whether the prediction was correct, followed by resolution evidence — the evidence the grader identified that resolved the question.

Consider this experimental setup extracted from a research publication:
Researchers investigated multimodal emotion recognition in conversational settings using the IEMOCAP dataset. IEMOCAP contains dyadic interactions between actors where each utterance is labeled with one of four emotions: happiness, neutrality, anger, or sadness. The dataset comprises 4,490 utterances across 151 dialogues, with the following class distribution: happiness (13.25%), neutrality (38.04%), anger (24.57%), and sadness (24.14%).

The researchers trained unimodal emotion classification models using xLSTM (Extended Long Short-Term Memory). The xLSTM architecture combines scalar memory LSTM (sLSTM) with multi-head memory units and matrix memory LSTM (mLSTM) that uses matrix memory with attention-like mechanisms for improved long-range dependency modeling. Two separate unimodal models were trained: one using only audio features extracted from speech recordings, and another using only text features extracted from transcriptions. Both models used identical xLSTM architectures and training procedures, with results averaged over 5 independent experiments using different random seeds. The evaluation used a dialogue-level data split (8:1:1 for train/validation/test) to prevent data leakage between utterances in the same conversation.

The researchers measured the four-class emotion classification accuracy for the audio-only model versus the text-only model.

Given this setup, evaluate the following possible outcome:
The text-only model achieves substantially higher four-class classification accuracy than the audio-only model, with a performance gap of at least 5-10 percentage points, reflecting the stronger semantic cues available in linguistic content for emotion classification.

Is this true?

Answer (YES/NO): YES